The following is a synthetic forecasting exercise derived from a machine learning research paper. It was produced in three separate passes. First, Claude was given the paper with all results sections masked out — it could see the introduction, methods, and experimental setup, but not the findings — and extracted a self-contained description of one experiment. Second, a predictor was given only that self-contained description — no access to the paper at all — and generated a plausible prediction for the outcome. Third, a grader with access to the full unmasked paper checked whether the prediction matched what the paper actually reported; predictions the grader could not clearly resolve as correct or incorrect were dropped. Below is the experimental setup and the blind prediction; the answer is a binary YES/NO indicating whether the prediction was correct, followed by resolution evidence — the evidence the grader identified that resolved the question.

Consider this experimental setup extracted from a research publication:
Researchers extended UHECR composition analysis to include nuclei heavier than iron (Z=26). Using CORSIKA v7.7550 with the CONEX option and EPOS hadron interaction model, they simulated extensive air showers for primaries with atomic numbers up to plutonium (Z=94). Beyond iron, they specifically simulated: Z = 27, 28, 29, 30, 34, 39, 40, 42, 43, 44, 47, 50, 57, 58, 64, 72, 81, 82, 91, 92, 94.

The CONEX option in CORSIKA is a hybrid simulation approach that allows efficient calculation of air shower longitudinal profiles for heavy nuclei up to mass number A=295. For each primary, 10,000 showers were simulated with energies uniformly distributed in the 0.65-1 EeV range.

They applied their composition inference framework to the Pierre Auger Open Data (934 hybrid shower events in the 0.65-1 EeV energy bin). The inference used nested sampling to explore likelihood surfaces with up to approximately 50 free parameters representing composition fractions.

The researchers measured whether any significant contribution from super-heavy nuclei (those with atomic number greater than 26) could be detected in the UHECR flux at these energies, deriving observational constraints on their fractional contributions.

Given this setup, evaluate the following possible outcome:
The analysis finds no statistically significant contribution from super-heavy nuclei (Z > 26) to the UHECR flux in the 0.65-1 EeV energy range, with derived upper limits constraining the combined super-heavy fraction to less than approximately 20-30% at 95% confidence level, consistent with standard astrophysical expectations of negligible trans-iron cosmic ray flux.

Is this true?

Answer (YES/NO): YES